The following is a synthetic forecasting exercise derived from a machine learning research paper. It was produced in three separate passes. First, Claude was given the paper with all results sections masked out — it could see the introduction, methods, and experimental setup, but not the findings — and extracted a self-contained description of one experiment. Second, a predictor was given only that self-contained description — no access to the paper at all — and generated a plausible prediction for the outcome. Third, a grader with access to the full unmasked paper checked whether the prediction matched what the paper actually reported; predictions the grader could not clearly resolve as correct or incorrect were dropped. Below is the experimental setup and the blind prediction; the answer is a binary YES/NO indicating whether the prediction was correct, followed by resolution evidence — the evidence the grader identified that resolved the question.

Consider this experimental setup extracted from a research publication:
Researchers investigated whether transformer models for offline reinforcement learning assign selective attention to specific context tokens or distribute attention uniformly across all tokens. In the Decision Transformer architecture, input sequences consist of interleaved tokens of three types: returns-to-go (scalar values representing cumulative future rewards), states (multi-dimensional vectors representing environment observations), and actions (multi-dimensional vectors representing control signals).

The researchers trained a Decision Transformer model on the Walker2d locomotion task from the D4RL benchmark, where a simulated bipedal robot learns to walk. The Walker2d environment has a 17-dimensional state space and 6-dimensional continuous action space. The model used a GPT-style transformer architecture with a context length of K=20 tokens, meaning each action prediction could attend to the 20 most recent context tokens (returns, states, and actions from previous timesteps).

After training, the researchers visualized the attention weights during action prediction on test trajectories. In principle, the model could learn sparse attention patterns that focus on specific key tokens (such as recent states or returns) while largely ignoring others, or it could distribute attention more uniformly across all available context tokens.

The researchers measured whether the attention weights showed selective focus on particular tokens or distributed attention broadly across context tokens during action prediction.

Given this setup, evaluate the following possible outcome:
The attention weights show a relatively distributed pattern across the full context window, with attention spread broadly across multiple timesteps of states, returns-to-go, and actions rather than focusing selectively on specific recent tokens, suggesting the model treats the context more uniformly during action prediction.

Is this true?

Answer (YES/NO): YES